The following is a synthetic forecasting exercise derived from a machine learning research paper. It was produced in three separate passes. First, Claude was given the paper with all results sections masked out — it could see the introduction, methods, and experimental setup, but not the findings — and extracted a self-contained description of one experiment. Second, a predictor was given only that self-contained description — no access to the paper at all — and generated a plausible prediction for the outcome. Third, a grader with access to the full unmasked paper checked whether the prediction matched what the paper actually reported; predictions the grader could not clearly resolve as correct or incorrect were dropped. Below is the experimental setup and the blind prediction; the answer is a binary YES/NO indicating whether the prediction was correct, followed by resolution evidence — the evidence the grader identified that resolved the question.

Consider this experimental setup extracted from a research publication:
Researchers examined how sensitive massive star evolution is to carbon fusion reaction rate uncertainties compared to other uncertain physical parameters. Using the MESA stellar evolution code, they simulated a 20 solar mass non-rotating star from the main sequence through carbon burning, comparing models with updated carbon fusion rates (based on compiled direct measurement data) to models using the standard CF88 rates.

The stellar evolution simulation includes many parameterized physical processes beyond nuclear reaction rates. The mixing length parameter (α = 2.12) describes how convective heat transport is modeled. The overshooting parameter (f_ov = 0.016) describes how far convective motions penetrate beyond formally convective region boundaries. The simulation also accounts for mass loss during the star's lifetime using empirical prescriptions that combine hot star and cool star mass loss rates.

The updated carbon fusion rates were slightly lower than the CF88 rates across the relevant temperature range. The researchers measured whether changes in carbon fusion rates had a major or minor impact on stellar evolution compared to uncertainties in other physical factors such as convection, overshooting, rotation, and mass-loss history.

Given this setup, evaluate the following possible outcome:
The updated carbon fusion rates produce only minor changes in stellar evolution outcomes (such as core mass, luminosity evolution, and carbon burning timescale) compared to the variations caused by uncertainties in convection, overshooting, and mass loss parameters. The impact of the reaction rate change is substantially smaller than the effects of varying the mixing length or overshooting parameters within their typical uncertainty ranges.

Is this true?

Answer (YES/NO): YES